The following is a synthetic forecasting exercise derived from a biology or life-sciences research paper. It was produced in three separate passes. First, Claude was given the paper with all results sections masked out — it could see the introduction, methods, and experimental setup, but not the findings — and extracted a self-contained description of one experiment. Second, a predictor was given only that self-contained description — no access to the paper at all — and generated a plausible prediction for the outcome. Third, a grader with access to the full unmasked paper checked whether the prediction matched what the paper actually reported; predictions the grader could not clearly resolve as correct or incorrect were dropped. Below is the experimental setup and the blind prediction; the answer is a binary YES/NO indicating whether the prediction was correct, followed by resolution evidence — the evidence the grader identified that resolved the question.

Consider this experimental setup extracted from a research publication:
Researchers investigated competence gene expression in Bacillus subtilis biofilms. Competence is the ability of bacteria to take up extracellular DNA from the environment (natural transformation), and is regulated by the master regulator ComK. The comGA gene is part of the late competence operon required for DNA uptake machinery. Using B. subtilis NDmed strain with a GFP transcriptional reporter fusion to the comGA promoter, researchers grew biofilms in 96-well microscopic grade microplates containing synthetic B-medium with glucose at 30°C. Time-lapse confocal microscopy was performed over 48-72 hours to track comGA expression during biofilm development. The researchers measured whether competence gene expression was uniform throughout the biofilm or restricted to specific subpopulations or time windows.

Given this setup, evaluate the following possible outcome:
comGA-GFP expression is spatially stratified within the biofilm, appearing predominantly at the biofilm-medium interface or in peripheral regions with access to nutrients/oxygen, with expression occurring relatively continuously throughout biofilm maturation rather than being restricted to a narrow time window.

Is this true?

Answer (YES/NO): NO